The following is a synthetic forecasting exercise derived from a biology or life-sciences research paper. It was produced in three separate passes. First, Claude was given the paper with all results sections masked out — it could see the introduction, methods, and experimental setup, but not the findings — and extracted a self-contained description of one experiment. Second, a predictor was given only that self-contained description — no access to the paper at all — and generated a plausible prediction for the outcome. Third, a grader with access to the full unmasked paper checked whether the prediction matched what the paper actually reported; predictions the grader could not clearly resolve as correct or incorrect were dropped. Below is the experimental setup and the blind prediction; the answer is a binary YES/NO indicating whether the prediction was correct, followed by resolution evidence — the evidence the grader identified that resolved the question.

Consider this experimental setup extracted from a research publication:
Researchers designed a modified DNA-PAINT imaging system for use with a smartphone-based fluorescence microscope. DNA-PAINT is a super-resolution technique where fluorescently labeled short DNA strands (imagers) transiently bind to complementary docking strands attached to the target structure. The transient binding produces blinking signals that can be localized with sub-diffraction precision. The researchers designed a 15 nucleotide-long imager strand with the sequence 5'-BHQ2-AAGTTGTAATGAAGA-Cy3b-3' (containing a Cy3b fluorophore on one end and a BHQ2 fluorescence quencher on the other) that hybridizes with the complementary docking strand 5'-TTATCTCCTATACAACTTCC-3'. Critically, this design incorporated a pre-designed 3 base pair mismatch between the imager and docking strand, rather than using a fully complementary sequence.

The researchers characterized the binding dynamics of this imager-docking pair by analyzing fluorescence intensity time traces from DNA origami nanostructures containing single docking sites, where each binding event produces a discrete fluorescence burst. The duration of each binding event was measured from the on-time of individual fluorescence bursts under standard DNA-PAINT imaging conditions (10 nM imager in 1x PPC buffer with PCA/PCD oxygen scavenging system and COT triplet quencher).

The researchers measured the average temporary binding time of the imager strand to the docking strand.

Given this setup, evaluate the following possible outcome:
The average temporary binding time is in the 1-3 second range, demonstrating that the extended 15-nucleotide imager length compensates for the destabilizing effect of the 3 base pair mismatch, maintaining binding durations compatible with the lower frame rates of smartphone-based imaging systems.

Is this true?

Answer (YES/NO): YES